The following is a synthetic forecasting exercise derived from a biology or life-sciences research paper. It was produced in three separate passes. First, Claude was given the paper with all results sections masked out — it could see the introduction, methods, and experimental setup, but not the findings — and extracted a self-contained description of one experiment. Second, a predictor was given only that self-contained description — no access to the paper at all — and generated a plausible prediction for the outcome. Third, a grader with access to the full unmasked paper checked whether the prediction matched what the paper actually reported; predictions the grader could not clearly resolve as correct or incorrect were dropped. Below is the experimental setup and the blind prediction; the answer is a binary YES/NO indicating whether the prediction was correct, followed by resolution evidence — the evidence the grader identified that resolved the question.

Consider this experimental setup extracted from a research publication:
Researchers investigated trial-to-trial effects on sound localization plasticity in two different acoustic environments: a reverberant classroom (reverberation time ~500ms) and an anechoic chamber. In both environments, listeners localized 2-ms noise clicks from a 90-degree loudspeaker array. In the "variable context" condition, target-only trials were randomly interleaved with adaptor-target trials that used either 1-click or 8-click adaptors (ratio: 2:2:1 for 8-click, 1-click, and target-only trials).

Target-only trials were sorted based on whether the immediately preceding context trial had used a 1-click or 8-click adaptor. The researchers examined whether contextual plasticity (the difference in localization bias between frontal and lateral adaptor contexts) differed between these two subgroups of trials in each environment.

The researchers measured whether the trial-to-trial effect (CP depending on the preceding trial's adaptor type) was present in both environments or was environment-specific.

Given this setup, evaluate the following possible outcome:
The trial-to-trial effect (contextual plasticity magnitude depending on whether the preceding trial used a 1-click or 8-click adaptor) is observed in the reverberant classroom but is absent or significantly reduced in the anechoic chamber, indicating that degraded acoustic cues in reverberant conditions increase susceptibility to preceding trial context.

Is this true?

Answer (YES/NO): NO